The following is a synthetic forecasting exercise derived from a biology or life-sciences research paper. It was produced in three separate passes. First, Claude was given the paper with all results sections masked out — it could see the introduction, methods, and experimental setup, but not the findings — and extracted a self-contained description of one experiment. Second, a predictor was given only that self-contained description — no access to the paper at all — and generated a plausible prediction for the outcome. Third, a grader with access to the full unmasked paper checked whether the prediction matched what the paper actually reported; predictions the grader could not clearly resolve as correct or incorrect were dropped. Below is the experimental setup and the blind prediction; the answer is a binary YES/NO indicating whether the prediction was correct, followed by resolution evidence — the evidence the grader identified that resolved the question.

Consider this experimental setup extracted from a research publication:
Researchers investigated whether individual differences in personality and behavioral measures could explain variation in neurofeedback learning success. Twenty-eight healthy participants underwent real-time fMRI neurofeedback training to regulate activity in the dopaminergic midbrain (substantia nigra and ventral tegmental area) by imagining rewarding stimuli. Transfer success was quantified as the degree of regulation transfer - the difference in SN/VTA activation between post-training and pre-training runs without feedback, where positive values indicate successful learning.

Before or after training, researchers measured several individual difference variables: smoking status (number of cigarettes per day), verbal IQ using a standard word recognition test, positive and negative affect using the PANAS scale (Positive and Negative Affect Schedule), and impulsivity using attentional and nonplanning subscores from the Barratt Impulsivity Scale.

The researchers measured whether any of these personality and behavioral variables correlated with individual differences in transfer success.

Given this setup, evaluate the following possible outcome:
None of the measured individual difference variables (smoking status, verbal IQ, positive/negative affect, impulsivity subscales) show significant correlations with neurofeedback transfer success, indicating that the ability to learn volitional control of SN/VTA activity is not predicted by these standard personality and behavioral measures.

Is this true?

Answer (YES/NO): YES